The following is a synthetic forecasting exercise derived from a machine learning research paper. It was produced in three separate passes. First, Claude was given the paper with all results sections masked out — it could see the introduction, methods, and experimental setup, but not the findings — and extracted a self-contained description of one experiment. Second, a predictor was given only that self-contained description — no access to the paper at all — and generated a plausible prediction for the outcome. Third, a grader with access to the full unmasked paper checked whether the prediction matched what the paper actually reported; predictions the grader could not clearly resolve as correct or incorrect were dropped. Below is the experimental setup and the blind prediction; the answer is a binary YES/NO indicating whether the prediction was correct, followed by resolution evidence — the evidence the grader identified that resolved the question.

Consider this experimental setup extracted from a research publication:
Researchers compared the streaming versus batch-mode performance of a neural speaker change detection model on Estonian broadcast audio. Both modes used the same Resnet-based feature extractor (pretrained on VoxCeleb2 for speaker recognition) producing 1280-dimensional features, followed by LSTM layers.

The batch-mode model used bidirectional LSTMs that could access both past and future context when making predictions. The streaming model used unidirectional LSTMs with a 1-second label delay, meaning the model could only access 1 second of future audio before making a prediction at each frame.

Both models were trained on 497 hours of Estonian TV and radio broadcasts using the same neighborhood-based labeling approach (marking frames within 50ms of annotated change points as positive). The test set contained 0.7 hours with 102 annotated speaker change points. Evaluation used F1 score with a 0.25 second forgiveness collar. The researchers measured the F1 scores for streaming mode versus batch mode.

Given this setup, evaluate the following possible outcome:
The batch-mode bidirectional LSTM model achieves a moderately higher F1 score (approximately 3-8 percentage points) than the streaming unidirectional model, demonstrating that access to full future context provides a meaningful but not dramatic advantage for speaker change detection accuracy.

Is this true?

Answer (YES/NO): YES